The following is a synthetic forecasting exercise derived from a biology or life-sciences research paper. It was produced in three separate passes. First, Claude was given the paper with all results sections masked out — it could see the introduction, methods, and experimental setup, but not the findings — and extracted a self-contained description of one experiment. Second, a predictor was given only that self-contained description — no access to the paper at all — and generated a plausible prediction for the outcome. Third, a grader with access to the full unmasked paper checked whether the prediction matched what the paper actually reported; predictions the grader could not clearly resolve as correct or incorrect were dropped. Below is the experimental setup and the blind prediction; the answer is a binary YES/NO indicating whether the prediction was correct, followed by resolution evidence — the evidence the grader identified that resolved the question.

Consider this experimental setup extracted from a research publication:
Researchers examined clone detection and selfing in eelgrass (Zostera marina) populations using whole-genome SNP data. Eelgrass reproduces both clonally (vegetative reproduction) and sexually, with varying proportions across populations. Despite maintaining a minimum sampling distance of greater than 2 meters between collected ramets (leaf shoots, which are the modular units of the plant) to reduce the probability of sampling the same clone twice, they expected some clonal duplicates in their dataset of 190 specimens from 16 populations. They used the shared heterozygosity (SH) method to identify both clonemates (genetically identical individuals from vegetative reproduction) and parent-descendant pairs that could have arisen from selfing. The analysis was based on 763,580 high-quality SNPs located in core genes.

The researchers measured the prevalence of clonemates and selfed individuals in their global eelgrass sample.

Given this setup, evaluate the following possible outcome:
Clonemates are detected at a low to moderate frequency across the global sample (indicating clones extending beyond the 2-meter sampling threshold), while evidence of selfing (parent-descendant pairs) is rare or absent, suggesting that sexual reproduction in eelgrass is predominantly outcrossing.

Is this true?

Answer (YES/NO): NO